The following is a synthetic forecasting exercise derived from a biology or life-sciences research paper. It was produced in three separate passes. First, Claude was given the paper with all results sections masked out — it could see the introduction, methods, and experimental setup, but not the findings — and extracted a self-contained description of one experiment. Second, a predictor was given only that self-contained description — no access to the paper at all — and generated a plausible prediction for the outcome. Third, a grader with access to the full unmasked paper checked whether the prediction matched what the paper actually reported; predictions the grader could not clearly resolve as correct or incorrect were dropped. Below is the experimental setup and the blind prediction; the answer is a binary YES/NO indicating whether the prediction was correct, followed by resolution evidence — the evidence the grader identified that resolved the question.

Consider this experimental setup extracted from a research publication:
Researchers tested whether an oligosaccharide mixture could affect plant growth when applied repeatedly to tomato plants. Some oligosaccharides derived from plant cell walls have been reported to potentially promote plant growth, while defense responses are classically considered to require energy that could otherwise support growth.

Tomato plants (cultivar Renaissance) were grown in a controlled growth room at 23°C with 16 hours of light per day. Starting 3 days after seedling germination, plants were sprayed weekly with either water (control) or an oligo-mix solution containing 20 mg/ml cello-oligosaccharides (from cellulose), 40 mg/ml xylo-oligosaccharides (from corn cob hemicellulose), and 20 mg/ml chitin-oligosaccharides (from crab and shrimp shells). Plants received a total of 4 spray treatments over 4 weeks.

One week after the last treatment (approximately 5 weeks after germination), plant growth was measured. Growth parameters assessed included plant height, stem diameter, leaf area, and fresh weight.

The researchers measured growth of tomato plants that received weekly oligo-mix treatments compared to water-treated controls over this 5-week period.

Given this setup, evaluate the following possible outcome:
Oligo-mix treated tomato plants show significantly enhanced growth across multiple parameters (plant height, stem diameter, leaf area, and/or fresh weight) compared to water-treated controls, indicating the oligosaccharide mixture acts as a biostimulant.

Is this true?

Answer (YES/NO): NO